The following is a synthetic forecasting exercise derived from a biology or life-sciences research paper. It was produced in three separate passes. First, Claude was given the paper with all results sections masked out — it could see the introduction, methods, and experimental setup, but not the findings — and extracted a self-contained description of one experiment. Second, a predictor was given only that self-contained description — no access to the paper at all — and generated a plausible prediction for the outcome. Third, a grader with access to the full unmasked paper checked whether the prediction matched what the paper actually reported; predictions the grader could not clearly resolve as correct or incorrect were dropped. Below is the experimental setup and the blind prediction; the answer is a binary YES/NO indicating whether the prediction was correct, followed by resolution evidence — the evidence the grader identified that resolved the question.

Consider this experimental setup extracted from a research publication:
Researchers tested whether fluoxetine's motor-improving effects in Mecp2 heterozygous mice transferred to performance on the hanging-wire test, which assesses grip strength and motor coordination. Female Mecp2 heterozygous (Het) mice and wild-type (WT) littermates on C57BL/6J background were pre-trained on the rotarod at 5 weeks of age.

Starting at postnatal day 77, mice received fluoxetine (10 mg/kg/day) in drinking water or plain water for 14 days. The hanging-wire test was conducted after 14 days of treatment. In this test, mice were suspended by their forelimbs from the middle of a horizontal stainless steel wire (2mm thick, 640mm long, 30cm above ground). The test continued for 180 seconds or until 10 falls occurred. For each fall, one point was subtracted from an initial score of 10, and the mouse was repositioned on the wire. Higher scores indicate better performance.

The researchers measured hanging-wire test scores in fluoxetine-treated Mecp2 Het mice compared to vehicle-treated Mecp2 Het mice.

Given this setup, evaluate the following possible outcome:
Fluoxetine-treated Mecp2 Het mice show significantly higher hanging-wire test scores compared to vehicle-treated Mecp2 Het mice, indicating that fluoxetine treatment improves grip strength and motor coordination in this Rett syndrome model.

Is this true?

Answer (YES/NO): NO